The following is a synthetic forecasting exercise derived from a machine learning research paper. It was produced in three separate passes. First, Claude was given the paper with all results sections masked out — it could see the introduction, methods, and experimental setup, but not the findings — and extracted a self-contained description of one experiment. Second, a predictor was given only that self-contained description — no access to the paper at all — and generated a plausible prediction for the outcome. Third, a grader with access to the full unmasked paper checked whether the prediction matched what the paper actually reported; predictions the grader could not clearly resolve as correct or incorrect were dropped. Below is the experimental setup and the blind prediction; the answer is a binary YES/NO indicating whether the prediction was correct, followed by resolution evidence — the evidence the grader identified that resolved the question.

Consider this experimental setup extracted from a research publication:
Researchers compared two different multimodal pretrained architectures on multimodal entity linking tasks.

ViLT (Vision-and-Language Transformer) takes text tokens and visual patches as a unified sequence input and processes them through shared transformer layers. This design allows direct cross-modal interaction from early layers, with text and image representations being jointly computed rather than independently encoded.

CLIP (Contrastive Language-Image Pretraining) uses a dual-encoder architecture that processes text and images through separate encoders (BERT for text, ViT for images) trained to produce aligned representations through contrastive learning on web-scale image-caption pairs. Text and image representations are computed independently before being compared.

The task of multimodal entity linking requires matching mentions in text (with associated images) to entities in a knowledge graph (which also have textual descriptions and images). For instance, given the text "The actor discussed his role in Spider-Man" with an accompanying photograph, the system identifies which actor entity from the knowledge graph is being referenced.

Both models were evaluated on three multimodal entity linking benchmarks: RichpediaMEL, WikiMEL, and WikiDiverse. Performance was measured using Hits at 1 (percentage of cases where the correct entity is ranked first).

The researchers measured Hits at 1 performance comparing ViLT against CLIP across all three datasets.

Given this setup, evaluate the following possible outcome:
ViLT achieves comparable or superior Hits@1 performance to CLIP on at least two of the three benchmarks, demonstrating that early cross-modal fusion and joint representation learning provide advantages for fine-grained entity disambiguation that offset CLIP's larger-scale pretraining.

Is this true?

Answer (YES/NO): NO